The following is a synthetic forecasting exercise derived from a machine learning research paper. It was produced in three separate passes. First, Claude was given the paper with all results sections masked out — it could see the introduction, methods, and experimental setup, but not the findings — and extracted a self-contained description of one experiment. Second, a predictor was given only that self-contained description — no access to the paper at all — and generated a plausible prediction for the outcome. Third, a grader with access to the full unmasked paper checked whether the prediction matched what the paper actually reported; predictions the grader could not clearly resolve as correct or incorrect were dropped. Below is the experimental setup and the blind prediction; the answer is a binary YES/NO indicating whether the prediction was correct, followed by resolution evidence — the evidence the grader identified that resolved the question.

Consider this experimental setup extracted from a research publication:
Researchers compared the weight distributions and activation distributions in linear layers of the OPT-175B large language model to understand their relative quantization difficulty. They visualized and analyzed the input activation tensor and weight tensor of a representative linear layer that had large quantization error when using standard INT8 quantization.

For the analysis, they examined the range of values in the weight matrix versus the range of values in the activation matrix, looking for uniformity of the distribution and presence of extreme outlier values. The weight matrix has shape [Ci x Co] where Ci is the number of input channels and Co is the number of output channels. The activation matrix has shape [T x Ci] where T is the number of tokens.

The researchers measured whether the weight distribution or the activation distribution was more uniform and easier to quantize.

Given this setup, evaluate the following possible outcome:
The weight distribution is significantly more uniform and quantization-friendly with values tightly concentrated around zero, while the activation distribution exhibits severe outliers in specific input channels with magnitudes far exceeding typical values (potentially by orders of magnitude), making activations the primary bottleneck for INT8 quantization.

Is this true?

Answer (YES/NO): YES